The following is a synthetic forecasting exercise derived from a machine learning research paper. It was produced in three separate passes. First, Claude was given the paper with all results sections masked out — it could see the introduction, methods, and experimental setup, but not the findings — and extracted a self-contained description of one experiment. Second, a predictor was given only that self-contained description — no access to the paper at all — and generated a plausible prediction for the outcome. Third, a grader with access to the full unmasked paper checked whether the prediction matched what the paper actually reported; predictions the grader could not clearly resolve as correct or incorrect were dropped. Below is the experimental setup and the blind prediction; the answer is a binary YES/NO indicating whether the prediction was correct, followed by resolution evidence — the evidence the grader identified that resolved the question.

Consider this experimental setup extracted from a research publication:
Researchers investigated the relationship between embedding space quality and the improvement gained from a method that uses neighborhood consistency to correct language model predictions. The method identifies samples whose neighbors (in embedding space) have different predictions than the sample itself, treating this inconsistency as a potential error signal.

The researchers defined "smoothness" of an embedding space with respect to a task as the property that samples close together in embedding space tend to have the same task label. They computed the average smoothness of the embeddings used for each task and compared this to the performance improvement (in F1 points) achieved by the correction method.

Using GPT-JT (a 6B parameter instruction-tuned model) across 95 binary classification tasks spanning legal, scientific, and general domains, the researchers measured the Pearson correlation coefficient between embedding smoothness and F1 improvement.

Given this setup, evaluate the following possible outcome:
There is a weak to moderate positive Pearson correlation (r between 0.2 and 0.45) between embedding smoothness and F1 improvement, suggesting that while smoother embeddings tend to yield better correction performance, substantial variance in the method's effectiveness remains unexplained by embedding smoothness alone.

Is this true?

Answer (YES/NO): YES